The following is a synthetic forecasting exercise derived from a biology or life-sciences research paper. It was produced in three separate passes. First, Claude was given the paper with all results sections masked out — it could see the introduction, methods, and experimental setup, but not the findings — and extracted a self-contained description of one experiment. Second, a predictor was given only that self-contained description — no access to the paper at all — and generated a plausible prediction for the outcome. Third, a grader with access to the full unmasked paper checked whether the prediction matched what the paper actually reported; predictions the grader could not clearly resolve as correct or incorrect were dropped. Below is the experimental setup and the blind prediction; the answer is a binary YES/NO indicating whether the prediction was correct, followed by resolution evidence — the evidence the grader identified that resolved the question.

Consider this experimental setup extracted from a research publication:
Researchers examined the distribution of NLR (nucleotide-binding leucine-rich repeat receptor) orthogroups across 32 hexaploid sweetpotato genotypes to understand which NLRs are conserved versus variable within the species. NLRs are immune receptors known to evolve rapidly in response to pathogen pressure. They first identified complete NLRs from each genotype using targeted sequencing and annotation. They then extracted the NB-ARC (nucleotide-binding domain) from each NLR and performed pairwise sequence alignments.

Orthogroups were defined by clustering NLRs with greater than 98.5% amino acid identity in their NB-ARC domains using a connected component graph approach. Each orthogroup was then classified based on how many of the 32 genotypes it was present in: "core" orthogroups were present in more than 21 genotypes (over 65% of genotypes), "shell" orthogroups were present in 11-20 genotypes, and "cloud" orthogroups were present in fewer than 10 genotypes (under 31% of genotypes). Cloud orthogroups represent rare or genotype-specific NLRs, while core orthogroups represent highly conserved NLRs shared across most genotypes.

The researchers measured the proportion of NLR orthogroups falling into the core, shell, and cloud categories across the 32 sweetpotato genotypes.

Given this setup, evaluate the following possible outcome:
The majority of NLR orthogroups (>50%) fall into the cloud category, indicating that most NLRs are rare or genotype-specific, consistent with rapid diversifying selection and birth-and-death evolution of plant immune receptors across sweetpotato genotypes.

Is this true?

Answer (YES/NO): YES